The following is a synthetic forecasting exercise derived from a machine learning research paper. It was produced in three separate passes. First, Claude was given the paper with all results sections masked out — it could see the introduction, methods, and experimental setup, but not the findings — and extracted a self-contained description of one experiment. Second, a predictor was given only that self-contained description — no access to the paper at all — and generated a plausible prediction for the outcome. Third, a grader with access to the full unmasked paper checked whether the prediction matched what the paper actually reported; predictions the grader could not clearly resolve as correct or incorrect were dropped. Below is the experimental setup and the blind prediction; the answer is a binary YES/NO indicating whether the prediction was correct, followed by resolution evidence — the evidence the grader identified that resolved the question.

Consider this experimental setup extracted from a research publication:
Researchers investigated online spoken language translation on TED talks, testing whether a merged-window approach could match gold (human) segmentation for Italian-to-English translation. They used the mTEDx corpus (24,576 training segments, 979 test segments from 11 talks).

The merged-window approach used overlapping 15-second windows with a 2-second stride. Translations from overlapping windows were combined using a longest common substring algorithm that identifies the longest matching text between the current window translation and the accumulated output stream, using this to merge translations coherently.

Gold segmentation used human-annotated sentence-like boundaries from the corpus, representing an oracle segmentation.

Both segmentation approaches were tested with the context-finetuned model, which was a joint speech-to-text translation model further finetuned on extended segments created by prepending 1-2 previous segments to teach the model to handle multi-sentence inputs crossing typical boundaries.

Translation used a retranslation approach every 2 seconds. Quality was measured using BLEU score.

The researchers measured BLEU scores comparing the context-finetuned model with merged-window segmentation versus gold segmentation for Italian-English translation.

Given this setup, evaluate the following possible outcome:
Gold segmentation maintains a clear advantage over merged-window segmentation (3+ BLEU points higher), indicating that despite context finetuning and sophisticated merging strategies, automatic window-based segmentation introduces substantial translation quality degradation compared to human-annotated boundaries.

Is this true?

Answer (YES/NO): NO